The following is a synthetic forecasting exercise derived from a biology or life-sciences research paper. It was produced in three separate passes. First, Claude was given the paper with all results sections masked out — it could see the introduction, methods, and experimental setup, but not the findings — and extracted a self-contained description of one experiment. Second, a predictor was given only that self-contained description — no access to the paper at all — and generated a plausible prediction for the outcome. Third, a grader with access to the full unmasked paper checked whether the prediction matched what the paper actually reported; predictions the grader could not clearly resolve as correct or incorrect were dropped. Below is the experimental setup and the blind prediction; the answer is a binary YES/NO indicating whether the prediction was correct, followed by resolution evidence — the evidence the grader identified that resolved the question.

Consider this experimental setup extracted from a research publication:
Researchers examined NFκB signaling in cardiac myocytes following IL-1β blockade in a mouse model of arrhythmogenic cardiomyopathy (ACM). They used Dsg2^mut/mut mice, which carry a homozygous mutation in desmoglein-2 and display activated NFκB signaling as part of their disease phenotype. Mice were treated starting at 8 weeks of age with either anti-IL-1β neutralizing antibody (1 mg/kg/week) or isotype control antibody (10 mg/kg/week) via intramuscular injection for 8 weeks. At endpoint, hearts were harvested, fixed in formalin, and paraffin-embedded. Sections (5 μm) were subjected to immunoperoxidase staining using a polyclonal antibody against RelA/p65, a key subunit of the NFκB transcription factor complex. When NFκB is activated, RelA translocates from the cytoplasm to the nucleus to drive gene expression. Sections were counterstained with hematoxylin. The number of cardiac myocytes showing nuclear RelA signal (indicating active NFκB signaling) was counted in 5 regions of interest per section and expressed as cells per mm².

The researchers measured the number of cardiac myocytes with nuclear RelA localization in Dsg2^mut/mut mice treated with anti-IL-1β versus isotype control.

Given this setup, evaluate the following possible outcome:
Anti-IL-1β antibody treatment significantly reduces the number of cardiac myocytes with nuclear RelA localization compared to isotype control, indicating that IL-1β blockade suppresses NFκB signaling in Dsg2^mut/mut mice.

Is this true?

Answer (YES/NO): YES